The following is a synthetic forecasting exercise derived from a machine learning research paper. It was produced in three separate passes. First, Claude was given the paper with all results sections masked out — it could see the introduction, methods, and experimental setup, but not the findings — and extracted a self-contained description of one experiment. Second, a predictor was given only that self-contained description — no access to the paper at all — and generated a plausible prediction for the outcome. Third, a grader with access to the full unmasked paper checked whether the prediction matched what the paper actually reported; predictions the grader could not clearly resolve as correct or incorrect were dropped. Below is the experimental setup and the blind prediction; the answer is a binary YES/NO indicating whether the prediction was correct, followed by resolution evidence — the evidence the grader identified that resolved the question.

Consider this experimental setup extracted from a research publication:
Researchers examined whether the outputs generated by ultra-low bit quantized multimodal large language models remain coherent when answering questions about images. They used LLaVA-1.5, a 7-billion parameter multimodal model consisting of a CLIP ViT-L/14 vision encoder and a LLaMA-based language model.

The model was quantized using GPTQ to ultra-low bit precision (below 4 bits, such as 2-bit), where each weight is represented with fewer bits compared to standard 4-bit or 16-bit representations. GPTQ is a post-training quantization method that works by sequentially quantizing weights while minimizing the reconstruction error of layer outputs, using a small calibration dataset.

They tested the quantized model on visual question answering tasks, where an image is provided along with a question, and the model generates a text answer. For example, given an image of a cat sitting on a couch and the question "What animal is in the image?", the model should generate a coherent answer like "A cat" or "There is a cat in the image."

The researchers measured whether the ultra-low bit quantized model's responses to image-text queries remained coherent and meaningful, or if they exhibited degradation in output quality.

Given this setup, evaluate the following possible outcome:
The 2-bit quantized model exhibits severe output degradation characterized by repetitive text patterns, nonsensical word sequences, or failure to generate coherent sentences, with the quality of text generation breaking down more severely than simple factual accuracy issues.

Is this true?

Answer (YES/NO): YES